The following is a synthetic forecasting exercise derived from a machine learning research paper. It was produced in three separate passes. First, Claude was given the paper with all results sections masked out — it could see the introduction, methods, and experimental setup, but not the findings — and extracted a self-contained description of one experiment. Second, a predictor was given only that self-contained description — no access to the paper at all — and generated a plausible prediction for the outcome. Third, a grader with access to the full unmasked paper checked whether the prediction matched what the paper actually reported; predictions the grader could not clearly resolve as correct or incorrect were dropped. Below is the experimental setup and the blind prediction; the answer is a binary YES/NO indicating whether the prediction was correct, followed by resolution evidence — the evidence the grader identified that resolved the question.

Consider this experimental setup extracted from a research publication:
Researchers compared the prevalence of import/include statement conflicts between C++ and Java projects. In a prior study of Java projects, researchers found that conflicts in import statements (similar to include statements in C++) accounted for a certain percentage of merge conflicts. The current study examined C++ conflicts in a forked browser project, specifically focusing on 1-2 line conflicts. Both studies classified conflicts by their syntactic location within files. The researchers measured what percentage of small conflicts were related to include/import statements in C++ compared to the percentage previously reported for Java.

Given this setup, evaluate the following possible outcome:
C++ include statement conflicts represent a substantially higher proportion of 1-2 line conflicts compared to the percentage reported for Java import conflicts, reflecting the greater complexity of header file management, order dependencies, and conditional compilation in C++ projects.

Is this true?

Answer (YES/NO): YES